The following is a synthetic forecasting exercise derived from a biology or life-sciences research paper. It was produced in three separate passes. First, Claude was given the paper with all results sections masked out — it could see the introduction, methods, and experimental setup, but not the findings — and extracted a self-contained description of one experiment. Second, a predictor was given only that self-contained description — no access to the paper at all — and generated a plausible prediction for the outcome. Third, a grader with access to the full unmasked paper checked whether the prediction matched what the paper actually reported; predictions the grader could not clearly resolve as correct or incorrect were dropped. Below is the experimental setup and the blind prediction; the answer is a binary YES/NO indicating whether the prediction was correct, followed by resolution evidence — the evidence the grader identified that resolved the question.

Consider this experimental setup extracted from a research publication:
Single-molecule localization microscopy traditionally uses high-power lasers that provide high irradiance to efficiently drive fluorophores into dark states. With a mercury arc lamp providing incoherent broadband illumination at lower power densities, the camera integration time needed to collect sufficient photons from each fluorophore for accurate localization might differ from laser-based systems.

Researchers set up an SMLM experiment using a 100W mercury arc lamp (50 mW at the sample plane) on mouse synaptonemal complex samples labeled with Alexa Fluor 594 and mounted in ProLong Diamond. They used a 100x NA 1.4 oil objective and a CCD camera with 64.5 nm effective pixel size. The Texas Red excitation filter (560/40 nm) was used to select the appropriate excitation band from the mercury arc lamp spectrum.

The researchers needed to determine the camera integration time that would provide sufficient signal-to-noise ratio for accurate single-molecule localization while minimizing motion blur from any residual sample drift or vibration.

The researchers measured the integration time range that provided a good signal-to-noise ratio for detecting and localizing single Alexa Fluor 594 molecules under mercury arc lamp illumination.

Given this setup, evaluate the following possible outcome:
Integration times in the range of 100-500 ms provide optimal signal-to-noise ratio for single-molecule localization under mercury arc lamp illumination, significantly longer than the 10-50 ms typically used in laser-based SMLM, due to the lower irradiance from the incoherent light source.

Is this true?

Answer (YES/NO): NO